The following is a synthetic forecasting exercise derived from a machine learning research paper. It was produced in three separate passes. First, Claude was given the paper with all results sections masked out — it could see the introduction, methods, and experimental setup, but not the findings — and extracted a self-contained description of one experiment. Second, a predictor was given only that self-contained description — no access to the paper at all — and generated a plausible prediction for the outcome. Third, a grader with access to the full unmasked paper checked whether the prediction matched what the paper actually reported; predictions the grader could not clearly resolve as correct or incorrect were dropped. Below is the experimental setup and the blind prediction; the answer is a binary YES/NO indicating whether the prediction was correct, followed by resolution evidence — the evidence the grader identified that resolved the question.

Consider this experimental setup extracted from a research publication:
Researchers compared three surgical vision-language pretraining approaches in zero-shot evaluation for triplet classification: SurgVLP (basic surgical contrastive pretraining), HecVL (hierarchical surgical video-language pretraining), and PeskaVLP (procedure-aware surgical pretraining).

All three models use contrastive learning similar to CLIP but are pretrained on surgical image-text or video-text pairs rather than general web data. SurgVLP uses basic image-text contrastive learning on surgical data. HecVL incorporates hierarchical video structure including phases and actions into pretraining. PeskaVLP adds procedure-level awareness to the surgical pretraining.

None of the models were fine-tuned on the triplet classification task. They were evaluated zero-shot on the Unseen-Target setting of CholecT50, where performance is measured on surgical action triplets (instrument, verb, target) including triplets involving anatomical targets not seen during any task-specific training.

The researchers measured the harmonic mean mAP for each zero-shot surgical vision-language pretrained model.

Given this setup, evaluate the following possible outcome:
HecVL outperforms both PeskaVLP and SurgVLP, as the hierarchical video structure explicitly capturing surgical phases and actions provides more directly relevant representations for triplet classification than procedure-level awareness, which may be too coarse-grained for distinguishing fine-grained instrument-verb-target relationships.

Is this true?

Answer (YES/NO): NO